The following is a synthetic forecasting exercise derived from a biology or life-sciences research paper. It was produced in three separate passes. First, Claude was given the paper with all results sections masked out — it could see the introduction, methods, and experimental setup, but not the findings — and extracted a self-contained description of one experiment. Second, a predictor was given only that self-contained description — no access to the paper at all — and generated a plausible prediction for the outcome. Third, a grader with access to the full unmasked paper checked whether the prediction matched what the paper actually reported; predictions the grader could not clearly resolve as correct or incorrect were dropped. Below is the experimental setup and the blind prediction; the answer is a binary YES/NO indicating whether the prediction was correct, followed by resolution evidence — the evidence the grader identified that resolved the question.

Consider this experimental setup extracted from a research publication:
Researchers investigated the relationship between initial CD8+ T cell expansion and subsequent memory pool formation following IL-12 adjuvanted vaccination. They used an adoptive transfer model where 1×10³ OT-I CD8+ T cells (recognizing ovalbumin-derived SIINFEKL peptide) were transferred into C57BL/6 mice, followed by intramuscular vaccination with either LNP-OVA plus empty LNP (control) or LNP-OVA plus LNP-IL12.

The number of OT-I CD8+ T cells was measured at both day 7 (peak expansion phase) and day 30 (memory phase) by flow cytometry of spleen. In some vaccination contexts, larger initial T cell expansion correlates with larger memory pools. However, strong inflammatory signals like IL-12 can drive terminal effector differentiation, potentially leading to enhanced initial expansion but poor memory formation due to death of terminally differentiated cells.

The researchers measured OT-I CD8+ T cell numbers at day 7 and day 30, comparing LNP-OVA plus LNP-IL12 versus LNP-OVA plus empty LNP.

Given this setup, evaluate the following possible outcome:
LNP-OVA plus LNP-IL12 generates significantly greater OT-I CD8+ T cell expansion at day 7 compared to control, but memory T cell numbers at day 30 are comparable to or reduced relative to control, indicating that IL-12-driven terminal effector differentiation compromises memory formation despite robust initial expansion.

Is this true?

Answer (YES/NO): NO